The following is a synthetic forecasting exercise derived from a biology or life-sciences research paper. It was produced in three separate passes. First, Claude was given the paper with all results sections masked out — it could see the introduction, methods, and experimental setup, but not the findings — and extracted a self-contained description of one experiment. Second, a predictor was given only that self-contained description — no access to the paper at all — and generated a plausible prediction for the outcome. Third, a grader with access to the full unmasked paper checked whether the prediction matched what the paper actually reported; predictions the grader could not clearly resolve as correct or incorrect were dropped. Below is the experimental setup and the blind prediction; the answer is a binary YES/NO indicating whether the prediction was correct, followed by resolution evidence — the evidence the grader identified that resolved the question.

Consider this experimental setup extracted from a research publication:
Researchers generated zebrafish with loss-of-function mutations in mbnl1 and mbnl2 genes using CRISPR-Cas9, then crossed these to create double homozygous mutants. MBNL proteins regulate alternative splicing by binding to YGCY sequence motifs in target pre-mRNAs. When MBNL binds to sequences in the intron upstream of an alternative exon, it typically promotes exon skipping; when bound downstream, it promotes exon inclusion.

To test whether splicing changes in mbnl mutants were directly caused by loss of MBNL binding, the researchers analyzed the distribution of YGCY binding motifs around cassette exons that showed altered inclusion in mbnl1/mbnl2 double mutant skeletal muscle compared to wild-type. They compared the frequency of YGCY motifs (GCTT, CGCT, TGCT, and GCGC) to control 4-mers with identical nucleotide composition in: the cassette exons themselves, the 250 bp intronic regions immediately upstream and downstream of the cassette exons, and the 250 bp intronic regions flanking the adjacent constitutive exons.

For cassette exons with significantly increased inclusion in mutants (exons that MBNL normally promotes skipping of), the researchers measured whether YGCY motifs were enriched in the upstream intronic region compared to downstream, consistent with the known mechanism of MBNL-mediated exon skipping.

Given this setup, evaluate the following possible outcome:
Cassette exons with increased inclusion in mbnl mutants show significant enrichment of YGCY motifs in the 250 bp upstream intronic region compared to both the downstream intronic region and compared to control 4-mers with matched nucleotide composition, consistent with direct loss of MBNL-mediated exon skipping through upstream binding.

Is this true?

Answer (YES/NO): YES